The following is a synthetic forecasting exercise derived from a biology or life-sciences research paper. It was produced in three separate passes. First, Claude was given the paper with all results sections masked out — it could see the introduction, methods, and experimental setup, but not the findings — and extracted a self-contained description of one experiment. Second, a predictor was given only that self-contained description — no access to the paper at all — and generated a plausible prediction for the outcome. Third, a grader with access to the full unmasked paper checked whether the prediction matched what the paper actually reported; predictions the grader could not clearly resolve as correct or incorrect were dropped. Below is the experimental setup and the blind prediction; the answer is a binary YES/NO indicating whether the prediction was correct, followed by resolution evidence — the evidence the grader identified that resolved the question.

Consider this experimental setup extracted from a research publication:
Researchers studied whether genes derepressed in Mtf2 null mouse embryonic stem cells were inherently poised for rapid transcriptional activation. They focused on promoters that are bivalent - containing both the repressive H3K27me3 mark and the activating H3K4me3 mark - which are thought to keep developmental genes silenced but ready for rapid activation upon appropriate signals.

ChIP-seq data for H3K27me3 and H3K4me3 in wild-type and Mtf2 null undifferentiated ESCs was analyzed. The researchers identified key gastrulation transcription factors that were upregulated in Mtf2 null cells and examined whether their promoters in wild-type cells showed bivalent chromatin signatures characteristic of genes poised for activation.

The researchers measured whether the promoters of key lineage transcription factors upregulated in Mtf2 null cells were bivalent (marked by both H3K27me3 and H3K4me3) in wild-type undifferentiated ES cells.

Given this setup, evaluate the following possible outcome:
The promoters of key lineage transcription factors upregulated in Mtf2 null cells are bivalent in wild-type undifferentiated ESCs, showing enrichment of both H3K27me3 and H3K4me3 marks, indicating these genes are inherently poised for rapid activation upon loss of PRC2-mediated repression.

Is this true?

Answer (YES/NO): YES